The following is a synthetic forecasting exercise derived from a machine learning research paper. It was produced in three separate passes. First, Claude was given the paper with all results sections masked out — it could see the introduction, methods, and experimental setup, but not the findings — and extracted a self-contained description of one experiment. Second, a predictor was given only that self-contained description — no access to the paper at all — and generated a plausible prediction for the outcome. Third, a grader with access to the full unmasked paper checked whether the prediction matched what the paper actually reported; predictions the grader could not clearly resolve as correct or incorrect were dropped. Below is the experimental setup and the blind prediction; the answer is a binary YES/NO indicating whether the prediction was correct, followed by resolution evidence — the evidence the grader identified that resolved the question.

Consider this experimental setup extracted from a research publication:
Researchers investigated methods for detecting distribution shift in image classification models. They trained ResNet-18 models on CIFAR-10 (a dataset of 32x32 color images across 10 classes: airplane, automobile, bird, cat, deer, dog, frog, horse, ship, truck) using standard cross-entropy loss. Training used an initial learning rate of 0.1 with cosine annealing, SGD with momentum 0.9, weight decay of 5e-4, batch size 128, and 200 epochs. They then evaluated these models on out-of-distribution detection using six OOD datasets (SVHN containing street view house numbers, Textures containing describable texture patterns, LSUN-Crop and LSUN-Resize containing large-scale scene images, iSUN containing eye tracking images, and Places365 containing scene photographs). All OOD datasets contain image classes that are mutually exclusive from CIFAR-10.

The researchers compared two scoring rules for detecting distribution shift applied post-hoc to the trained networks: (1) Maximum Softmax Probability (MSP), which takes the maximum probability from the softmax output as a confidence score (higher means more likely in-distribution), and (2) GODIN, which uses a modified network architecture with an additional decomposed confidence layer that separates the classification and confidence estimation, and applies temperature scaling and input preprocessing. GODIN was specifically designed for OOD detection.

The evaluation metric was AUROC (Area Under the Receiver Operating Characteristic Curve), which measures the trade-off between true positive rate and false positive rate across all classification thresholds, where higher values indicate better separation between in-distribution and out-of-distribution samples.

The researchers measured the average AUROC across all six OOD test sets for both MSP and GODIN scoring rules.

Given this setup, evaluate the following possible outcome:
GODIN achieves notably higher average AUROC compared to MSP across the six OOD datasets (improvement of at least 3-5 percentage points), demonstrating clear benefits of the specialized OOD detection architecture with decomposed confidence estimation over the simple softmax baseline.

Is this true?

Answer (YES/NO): YES